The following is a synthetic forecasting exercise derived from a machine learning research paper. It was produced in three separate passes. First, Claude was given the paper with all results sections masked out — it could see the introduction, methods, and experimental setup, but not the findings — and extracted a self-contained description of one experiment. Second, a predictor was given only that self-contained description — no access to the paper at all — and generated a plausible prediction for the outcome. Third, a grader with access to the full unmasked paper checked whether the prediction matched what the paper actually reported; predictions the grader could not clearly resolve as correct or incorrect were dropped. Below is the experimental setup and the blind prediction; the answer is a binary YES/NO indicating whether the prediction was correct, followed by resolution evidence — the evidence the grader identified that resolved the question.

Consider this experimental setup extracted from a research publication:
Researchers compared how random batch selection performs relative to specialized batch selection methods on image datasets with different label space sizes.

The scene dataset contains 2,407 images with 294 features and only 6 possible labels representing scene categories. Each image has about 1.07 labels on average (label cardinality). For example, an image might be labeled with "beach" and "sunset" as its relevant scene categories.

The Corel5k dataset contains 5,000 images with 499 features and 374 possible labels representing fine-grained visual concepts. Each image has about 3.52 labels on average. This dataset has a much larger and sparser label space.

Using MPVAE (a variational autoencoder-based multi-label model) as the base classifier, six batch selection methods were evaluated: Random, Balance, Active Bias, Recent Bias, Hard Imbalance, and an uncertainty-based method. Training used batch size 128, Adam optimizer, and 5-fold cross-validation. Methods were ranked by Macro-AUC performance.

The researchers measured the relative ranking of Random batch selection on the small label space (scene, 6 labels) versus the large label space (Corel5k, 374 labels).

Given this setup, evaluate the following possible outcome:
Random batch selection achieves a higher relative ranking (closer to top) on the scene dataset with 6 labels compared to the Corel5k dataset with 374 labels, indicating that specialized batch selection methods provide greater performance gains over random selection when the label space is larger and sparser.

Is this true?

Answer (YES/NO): NO